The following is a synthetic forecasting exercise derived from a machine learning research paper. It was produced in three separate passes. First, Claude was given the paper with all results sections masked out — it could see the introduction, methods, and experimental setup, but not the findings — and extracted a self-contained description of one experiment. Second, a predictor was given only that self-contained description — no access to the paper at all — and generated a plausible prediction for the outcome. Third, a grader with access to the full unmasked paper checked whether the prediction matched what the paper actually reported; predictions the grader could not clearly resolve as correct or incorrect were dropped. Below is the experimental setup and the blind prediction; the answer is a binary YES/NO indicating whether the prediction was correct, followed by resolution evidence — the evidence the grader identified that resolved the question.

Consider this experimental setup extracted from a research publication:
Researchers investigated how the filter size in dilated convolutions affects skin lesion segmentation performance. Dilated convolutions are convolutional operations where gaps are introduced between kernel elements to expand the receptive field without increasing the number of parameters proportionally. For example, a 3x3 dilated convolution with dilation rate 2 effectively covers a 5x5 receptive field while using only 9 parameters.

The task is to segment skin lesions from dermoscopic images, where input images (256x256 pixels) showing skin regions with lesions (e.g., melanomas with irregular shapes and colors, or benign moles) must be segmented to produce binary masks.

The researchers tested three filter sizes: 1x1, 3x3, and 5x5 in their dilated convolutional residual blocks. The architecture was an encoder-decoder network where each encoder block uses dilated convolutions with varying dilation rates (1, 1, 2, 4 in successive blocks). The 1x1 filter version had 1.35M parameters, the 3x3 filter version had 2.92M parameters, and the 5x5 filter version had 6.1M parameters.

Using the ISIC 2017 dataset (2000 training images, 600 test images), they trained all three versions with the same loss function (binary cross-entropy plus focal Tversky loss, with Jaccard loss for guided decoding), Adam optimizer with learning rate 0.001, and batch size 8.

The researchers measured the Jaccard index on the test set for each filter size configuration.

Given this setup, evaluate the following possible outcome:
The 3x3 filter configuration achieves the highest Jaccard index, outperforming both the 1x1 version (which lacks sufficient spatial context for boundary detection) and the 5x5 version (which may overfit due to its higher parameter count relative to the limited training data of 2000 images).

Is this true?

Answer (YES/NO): YES